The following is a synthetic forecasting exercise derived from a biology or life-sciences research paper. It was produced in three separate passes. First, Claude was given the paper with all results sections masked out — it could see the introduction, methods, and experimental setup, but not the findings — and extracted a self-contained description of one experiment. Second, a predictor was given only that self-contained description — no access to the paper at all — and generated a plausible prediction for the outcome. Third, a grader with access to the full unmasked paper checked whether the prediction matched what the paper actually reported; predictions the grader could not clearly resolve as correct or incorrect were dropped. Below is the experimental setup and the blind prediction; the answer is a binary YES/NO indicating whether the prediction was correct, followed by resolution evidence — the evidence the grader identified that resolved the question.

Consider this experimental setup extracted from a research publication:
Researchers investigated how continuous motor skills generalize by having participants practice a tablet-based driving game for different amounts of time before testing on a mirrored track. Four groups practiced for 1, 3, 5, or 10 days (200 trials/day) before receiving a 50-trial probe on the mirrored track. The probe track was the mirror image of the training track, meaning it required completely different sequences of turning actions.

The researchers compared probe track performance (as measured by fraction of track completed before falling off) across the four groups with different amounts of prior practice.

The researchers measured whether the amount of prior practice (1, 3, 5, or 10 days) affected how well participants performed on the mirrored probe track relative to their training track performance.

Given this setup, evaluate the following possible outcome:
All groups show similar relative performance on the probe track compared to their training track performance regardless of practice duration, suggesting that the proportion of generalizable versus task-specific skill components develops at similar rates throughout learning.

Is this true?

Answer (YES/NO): NO